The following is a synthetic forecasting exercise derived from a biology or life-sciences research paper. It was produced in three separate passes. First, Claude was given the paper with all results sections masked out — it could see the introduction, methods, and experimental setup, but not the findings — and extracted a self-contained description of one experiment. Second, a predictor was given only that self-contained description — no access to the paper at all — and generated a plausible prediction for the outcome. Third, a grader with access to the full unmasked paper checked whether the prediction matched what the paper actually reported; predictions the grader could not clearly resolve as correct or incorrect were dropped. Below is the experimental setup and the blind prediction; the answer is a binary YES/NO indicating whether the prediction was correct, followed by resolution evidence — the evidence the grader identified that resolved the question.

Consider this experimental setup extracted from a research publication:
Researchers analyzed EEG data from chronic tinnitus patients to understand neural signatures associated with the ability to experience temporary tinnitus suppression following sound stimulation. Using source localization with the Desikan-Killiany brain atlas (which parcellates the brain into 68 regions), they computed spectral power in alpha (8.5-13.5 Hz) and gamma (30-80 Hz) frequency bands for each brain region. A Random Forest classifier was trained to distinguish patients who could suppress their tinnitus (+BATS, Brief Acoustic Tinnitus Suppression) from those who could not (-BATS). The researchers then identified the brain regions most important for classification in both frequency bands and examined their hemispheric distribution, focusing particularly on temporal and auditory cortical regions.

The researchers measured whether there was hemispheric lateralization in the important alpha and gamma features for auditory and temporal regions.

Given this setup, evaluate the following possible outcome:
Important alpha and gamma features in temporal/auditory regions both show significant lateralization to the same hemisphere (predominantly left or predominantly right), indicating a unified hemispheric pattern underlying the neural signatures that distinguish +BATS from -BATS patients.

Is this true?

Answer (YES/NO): NO